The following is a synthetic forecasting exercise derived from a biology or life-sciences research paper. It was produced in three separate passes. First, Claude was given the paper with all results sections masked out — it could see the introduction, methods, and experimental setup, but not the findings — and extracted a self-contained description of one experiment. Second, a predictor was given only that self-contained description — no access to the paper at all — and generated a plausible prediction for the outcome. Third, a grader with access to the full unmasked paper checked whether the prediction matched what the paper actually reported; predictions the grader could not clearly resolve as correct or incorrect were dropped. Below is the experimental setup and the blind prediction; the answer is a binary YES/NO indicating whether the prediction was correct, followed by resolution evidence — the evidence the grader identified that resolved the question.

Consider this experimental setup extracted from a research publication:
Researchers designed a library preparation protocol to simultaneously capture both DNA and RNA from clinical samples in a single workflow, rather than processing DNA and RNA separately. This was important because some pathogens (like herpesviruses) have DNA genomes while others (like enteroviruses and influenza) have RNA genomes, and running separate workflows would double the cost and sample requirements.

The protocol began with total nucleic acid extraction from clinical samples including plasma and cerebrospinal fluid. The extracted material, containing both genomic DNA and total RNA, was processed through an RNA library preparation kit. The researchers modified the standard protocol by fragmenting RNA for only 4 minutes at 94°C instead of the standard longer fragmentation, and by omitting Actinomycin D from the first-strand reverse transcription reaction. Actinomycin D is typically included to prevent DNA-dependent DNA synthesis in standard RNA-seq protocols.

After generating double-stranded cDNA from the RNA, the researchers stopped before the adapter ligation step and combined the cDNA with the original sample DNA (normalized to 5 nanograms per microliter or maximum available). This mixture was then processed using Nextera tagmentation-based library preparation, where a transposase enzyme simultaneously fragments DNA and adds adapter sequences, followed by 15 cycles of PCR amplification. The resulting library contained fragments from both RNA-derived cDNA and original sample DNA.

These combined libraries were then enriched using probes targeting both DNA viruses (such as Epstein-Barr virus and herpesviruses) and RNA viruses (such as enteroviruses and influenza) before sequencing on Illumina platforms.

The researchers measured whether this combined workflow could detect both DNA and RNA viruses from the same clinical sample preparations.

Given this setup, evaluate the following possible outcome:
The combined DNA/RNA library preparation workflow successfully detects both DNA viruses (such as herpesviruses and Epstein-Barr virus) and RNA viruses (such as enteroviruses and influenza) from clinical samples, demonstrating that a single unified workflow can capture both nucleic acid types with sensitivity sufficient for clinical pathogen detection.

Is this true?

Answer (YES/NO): YES